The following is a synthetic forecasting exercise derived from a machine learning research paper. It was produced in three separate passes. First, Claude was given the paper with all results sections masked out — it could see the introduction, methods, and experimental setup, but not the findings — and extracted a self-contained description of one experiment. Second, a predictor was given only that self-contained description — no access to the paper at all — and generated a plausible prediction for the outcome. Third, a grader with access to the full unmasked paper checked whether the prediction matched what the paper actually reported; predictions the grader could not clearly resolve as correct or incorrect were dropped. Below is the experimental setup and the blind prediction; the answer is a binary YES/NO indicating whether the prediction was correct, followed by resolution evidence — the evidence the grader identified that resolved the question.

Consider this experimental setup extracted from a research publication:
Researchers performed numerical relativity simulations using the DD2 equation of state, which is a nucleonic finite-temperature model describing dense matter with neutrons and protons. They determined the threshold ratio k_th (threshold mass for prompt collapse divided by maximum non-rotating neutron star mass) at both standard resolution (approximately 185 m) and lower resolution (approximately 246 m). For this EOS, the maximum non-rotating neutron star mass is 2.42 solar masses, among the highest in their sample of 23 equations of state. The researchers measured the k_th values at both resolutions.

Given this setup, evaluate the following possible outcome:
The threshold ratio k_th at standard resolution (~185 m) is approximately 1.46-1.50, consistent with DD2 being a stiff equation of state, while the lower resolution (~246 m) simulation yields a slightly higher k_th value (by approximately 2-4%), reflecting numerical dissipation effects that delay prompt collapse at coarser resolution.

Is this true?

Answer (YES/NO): NO